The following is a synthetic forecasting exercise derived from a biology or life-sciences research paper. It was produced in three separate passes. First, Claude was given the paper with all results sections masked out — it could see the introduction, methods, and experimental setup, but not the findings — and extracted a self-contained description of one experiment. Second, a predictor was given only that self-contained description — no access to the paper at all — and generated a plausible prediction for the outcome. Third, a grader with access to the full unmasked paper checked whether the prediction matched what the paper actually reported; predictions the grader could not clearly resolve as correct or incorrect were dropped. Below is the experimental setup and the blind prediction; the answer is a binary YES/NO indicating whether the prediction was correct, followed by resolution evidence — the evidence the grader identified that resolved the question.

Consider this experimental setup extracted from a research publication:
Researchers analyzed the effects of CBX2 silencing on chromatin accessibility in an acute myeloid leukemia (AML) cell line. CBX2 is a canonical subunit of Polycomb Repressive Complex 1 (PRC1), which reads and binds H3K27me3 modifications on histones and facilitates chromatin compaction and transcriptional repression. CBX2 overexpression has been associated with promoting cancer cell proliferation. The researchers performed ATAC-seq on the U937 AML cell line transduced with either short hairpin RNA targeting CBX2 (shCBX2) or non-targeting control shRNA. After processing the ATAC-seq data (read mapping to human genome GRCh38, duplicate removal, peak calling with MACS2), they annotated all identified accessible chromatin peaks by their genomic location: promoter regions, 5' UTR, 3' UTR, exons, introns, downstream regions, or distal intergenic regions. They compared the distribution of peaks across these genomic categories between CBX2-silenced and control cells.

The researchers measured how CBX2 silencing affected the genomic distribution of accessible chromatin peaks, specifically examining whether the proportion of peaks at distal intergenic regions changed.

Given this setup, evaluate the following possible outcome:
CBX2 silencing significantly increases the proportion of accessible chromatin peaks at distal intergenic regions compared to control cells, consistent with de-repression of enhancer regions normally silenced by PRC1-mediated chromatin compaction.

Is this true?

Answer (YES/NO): YES